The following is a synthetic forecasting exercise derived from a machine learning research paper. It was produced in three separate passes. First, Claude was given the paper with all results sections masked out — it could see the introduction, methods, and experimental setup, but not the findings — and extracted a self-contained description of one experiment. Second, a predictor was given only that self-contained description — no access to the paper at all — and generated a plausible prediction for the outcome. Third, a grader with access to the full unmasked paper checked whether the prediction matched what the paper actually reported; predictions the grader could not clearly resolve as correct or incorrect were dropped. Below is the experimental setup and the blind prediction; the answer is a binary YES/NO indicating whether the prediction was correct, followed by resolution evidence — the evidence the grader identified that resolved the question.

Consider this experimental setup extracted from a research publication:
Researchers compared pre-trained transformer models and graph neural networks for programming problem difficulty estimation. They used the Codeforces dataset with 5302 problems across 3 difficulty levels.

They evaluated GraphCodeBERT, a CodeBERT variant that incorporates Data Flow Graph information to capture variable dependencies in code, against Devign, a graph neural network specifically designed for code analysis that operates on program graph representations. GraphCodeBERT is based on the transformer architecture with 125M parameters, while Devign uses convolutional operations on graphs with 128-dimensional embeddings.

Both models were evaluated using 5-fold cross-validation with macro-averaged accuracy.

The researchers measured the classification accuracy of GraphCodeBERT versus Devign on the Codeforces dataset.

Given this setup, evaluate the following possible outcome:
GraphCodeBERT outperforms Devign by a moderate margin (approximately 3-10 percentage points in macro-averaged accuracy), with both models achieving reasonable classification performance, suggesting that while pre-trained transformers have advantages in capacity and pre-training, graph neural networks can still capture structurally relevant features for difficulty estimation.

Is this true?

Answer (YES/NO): NO